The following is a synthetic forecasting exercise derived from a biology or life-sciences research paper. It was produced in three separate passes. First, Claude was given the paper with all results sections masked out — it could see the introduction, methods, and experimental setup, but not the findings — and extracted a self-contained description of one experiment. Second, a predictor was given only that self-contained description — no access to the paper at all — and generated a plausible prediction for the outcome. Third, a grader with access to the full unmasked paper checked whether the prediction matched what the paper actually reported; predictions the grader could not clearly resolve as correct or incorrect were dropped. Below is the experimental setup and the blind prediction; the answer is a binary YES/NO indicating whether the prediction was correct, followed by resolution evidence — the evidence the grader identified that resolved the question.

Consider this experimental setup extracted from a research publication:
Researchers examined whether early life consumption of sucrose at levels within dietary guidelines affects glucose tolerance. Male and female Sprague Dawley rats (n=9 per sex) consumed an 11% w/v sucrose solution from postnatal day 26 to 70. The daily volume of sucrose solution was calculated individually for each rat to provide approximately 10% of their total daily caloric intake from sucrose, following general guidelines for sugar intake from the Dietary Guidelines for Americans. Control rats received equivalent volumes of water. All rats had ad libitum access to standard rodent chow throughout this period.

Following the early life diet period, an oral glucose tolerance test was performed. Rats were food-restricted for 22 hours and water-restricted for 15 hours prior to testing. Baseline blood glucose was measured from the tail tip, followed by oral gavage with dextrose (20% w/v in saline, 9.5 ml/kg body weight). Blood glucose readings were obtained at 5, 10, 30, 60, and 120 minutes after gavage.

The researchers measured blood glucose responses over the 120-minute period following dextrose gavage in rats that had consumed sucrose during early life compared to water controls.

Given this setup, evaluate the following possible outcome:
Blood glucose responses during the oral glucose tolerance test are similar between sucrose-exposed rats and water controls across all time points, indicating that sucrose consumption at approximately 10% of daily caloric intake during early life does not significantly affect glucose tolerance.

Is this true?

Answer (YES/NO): YES